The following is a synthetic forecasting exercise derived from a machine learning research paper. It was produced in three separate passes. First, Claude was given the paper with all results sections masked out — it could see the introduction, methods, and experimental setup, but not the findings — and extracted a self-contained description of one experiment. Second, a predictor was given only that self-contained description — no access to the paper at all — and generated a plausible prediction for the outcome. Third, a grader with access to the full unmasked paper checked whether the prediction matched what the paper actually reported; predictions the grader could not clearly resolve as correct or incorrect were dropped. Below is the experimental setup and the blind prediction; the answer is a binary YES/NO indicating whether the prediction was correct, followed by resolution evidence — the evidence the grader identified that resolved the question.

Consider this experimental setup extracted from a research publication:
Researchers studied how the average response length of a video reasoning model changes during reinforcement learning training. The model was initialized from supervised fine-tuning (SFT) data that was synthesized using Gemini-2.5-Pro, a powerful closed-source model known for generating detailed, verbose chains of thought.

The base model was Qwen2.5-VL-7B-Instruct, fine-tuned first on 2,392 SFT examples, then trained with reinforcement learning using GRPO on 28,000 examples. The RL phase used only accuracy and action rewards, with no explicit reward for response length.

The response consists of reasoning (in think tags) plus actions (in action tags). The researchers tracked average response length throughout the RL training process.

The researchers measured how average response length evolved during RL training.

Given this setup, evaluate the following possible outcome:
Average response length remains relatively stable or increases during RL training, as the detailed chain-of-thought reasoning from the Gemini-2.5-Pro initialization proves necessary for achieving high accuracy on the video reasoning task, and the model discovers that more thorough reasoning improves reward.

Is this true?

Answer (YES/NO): NO